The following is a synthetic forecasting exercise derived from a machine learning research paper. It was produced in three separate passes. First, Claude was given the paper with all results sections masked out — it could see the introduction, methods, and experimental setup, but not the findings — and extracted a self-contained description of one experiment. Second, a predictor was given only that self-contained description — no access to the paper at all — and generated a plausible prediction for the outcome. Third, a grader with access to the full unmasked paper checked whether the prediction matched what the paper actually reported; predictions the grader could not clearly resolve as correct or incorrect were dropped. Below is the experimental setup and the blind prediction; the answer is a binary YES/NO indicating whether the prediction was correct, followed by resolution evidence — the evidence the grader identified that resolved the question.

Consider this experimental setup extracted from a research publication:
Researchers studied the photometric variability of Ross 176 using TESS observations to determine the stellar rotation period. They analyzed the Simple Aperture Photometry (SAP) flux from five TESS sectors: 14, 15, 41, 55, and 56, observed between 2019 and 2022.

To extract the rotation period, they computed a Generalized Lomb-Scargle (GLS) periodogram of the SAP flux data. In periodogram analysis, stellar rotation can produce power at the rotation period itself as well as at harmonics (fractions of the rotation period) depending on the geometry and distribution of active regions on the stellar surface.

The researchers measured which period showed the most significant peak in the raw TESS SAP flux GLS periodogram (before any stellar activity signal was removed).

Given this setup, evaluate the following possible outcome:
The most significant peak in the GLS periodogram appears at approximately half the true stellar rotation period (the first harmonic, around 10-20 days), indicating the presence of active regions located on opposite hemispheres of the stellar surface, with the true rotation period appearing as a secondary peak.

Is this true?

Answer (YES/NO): YES